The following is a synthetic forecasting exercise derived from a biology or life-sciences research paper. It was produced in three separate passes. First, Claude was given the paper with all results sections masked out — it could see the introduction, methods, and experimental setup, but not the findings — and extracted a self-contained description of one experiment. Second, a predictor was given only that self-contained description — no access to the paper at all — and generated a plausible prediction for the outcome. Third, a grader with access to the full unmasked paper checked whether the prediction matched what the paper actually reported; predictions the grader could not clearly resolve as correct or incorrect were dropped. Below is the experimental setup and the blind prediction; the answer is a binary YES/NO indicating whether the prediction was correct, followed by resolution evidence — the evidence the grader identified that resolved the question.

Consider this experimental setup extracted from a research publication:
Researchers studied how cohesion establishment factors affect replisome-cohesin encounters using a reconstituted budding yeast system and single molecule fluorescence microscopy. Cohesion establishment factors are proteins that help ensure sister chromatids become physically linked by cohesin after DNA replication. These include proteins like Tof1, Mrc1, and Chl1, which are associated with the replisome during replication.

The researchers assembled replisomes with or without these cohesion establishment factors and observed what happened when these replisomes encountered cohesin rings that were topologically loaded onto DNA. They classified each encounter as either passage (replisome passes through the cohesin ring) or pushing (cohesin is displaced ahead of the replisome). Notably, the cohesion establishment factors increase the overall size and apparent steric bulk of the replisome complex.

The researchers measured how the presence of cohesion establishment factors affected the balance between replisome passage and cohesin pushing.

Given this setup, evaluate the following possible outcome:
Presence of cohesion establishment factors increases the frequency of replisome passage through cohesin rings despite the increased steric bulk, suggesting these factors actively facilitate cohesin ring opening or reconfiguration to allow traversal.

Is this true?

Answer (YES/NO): YES